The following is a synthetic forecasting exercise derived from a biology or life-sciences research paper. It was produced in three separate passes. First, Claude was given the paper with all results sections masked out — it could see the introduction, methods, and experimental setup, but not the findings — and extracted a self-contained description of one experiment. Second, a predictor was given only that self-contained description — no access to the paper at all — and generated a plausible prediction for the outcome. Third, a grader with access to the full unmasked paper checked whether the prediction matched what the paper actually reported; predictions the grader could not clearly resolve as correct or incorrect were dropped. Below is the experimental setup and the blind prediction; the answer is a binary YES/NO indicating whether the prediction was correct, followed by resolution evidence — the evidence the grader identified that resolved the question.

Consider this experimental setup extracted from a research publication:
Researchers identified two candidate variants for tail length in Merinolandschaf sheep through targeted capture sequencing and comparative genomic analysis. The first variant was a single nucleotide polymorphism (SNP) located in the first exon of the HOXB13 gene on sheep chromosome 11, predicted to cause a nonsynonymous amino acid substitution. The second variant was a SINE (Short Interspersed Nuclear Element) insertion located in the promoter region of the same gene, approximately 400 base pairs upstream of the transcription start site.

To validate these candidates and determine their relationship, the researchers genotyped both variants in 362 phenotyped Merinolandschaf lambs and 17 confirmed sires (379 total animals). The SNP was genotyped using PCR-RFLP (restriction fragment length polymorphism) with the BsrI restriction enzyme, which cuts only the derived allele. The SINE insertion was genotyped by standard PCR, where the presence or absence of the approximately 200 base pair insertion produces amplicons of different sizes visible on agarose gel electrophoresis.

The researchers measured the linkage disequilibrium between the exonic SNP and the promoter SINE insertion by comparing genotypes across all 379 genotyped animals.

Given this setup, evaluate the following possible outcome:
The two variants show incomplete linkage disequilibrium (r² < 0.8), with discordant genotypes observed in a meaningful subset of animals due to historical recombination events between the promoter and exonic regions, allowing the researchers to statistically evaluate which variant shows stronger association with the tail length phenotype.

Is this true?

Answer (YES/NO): NO